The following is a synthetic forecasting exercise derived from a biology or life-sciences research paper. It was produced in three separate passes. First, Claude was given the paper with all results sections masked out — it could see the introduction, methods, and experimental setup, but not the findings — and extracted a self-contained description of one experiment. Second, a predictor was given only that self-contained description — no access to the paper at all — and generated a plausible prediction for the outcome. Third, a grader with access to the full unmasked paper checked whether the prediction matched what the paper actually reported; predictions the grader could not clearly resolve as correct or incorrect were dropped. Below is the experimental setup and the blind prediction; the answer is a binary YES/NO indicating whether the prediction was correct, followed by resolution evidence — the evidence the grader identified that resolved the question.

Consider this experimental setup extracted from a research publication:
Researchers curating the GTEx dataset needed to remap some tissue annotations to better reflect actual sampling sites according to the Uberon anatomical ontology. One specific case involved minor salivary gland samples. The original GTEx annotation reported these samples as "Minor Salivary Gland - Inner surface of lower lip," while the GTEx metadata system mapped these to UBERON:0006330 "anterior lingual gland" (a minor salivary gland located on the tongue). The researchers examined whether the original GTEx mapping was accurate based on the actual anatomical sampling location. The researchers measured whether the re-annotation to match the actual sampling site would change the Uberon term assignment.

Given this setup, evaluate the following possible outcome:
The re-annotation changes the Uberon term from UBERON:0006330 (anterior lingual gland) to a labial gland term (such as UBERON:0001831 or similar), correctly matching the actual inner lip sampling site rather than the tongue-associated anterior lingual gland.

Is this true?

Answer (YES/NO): NO